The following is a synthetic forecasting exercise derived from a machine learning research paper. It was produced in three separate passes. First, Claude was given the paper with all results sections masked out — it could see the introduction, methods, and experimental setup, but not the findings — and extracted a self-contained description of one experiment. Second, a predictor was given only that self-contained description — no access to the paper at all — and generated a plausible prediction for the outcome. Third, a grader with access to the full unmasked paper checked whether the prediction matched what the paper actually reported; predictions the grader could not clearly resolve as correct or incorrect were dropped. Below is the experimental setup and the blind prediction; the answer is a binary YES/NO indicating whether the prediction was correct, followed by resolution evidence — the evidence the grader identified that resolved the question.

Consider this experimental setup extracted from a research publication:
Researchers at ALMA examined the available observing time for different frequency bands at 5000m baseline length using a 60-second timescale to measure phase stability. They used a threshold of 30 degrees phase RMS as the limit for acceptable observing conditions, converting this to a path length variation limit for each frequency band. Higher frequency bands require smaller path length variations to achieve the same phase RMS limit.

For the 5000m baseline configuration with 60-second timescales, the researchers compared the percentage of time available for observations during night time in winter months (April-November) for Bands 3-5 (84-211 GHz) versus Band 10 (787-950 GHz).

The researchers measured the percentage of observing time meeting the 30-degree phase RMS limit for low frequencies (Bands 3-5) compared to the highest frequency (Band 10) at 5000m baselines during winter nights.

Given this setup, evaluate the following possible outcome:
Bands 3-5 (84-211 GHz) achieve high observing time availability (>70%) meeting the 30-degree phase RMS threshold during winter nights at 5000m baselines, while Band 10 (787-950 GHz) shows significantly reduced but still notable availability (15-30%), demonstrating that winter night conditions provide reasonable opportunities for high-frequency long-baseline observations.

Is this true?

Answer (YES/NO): NO